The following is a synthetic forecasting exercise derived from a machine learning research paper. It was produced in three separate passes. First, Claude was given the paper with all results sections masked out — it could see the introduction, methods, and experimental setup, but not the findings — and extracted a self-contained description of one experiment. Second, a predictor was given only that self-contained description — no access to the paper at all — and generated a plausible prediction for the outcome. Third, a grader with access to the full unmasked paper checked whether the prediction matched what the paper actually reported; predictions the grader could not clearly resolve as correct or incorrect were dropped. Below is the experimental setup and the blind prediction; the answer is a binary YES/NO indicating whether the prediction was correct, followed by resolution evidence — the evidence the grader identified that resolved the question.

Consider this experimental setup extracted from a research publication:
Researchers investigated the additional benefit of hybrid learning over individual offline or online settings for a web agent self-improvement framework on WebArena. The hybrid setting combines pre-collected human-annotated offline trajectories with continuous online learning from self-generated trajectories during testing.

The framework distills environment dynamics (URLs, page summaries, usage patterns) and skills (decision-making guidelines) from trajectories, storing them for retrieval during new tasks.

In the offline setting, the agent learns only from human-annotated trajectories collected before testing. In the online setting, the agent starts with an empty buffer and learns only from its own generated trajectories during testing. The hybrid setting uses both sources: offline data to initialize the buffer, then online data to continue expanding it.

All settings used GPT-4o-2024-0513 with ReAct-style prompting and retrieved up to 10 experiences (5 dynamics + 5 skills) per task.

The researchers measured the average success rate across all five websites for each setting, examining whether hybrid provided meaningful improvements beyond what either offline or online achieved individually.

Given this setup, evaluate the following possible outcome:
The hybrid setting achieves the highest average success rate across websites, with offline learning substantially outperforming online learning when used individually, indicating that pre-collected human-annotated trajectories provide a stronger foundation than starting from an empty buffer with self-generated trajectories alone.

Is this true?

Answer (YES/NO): NO